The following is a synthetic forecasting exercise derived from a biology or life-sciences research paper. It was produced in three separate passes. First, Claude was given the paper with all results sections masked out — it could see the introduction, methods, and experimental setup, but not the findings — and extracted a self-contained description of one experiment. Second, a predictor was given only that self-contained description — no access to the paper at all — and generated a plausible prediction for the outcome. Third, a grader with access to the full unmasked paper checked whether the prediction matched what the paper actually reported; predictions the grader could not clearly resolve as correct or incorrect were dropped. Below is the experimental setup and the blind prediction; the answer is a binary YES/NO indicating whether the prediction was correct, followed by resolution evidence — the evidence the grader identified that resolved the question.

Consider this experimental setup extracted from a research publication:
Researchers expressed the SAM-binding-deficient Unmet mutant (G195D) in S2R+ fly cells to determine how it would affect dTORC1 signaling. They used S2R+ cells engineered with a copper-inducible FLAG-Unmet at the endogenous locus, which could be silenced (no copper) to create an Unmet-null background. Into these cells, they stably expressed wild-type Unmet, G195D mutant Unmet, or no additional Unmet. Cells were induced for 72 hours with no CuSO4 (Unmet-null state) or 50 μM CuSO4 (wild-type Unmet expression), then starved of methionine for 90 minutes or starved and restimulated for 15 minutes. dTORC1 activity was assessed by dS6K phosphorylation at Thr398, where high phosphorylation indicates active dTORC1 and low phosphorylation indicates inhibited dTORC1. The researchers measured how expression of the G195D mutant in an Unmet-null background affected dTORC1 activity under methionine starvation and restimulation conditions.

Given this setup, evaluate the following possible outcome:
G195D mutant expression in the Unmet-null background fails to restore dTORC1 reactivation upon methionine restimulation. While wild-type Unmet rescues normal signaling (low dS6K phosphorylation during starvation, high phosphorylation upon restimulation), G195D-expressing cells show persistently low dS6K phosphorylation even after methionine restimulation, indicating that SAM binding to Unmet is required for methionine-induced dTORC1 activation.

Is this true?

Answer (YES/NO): YES